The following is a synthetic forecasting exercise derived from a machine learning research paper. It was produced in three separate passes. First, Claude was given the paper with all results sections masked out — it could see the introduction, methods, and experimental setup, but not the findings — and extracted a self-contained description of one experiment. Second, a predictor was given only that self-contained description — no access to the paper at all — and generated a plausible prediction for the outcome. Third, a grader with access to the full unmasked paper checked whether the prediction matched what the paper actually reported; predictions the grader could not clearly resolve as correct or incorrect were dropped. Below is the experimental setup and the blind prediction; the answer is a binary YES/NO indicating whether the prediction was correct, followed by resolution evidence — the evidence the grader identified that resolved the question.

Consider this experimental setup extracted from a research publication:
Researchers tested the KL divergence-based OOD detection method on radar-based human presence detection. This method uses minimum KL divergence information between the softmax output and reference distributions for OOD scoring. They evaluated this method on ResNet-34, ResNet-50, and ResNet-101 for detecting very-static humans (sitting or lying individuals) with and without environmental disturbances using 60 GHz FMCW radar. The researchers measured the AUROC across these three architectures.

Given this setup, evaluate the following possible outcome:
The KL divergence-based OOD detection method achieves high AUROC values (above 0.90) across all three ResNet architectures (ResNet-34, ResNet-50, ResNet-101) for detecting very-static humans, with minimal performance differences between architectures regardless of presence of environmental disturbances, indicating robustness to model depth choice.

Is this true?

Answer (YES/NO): NO